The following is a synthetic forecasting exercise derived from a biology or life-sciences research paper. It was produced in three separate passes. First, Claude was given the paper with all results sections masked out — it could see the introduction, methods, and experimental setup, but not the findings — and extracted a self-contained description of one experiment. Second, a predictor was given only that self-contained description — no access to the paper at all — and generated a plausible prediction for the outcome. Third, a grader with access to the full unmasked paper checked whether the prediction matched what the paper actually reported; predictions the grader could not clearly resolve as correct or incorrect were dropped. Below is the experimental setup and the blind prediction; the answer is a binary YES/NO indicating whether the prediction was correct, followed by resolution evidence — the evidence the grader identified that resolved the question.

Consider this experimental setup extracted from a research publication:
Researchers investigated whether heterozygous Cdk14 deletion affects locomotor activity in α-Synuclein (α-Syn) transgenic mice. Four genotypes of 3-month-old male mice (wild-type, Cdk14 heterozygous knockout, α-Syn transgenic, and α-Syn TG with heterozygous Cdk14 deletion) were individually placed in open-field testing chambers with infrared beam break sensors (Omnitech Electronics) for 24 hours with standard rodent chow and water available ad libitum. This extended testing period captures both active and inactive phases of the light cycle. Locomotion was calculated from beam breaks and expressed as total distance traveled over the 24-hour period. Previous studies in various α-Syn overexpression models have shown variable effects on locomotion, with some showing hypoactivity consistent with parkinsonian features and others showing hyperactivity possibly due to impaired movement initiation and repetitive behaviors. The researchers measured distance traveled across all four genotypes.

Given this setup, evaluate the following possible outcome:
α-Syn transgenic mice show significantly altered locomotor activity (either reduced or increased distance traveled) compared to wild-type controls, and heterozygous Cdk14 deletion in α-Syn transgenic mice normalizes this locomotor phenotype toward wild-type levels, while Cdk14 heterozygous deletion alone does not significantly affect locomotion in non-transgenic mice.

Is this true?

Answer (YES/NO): NO